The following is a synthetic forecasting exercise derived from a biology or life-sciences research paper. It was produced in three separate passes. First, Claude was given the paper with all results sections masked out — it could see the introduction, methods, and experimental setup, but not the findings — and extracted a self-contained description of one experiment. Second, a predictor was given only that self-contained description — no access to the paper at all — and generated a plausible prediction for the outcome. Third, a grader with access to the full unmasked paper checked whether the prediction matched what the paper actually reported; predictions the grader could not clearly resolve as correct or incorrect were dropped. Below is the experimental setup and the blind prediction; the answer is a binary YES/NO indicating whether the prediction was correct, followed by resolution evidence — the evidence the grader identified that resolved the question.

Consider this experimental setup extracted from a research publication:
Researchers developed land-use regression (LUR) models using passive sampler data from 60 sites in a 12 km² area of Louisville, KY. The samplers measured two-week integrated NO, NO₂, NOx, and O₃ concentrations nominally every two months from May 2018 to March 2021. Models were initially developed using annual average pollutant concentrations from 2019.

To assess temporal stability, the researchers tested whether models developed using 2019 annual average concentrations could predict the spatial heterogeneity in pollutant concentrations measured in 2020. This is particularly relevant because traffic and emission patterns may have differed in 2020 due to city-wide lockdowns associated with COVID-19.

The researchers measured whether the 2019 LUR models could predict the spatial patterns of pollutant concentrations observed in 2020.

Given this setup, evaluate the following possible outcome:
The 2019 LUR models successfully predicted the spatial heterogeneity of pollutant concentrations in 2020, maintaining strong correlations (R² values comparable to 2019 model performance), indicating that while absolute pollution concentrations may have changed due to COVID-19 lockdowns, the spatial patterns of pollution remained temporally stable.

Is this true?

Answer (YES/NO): YES